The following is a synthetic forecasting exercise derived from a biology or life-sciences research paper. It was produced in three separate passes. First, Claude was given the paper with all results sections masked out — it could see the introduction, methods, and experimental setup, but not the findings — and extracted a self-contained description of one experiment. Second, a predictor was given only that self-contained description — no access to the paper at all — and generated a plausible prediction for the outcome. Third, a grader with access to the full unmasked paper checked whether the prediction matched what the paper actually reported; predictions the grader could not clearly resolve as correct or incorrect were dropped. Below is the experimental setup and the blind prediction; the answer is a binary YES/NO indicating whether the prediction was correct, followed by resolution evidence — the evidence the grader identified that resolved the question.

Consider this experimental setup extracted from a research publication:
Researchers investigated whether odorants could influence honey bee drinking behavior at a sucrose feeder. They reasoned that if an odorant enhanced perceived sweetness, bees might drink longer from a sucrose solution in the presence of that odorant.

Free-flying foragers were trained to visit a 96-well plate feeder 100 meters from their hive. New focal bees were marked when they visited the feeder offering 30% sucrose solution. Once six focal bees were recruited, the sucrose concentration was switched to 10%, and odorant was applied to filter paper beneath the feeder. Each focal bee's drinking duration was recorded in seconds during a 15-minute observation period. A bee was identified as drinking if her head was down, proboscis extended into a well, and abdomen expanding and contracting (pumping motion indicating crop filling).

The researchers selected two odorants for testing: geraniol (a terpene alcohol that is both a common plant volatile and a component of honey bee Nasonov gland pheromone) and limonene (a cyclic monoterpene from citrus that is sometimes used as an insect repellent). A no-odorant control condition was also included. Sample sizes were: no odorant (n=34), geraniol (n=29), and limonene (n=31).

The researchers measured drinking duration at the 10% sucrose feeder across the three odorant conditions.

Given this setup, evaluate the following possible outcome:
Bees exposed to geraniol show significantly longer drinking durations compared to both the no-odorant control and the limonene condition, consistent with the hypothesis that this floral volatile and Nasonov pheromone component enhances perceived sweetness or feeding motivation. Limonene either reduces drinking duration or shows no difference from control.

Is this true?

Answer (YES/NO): NO